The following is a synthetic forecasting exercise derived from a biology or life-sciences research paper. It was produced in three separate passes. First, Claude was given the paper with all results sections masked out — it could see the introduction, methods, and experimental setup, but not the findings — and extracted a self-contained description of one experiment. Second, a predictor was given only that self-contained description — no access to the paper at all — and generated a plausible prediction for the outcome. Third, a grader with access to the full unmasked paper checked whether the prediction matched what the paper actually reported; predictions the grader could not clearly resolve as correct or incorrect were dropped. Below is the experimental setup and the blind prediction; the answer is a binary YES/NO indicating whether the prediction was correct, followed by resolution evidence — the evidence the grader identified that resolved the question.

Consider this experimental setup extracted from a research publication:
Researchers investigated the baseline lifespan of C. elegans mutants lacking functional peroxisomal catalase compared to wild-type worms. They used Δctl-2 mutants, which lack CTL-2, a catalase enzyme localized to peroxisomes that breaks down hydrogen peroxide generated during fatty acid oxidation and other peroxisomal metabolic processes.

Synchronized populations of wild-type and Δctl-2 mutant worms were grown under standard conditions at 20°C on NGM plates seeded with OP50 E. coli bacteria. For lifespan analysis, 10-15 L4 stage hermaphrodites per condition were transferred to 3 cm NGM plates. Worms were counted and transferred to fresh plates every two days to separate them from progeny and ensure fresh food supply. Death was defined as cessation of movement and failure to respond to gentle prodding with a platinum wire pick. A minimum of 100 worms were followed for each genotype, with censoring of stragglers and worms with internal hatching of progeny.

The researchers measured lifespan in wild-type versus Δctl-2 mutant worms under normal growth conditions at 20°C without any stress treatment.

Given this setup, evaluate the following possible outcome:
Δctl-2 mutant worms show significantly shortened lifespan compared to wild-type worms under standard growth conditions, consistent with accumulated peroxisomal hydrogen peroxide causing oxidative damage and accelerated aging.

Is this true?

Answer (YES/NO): NO